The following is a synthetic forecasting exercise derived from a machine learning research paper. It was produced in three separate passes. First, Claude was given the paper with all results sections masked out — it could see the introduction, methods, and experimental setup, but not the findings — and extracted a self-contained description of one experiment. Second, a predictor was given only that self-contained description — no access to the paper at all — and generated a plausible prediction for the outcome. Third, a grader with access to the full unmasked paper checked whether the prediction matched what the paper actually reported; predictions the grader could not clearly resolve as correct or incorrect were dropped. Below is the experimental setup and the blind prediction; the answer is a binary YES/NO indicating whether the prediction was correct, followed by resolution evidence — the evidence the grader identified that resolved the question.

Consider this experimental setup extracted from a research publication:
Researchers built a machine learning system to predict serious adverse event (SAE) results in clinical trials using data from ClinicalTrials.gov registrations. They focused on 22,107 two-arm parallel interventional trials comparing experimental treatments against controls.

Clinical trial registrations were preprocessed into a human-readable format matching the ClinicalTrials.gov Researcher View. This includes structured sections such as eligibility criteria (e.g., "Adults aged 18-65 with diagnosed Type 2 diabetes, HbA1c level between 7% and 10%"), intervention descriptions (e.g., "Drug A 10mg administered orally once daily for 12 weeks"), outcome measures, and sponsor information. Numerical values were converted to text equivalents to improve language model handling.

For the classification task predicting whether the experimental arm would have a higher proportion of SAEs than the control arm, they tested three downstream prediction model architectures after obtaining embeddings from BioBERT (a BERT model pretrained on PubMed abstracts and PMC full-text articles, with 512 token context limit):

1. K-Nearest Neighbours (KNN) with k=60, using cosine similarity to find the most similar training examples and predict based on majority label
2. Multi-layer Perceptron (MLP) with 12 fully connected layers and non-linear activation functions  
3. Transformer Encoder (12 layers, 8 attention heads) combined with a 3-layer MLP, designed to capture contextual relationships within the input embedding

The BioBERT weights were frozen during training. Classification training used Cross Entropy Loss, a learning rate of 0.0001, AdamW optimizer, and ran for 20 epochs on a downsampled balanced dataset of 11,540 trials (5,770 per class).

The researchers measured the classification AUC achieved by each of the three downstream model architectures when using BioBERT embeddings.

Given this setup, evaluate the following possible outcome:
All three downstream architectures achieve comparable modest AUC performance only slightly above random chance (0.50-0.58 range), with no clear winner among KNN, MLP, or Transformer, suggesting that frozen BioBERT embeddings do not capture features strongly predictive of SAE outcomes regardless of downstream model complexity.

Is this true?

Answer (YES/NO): NO